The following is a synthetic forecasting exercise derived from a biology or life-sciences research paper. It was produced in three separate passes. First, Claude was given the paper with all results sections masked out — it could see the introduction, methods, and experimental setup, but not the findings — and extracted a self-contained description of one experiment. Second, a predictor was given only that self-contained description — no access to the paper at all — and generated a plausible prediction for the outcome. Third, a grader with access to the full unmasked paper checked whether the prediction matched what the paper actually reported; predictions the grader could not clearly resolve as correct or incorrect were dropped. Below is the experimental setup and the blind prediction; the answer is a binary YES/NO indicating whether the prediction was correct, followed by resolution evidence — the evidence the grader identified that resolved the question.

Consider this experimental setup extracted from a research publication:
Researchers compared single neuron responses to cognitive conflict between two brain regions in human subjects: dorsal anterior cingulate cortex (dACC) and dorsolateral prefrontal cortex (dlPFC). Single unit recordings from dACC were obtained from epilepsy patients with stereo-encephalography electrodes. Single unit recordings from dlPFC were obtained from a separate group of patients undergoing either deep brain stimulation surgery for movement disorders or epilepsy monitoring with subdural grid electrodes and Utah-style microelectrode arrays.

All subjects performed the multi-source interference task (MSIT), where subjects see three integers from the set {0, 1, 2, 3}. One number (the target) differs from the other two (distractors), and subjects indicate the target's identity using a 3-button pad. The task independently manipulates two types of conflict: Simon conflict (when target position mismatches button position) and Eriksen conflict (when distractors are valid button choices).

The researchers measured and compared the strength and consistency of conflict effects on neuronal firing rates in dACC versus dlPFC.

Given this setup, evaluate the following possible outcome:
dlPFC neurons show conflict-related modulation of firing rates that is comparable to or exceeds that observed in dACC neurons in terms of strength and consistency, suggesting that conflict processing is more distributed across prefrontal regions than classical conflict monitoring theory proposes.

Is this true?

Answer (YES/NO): NO